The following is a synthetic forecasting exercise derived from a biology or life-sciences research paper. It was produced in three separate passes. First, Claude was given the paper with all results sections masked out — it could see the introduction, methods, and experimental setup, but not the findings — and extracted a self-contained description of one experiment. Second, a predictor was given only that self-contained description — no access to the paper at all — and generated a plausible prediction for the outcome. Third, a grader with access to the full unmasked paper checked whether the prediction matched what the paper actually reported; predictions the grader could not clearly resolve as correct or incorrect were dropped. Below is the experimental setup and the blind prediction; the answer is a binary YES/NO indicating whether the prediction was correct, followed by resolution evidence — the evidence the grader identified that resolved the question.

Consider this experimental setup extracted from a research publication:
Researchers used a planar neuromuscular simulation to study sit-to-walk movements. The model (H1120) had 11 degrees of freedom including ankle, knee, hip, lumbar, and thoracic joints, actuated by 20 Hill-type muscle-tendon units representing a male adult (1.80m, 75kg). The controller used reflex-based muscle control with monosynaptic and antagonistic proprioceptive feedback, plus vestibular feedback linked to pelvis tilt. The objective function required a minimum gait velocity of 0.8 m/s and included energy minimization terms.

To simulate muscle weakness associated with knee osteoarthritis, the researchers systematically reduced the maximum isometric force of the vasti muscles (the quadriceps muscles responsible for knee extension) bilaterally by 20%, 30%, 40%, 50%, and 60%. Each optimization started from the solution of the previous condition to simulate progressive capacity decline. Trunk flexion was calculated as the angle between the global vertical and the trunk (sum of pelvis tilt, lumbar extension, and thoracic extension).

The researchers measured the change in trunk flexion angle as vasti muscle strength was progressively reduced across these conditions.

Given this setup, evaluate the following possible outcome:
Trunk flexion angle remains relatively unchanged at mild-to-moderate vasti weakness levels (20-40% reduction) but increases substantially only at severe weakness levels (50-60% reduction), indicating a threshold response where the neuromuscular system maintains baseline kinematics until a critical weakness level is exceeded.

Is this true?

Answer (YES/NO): NO